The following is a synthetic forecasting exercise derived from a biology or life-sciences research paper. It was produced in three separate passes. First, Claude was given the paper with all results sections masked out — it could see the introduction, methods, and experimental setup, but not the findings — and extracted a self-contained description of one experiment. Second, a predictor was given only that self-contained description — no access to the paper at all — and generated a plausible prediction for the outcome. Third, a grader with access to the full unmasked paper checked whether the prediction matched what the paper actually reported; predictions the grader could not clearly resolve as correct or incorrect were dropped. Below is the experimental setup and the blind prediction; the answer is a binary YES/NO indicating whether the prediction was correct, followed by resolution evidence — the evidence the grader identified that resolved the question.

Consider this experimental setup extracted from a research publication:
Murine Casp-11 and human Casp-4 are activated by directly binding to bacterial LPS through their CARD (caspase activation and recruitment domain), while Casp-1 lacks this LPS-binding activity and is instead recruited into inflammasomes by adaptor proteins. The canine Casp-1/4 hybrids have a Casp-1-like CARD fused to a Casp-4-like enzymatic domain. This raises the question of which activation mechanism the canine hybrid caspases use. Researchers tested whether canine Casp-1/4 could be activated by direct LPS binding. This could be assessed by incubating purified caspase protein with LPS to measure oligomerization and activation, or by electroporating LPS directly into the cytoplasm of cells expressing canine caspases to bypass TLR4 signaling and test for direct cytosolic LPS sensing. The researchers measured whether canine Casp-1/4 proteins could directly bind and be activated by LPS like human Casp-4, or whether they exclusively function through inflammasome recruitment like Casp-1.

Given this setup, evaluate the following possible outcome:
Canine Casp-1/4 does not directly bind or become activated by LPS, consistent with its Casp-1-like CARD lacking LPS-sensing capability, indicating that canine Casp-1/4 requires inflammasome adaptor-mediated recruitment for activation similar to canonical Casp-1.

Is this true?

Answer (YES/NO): YES